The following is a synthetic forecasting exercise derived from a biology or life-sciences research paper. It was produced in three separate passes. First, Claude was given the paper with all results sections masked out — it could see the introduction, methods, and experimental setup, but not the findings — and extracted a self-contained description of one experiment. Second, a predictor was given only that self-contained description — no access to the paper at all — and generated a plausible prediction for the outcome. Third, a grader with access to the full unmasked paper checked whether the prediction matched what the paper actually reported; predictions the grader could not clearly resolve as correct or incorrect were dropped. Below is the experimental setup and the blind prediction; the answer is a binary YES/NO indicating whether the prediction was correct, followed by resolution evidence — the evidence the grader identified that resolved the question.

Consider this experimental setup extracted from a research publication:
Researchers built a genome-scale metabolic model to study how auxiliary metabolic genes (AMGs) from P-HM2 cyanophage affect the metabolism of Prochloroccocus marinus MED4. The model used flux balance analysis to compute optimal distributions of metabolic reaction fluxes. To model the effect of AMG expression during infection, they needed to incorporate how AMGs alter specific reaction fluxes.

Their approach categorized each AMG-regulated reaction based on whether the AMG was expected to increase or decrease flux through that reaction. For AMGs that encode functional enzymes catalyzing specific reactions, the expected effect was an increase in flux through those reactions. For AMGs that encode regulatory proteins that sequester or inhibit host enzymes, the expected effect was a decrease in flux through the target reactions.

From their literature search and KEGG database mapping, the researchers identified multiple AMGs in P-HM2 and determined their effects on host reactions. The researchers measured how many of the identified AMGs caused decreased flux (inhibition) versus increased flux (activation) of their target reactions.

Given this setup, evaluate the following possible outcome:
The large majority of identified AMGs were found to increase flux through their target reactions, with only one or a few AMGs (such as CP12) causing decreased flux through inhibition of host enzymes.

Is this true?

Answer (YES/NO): YES